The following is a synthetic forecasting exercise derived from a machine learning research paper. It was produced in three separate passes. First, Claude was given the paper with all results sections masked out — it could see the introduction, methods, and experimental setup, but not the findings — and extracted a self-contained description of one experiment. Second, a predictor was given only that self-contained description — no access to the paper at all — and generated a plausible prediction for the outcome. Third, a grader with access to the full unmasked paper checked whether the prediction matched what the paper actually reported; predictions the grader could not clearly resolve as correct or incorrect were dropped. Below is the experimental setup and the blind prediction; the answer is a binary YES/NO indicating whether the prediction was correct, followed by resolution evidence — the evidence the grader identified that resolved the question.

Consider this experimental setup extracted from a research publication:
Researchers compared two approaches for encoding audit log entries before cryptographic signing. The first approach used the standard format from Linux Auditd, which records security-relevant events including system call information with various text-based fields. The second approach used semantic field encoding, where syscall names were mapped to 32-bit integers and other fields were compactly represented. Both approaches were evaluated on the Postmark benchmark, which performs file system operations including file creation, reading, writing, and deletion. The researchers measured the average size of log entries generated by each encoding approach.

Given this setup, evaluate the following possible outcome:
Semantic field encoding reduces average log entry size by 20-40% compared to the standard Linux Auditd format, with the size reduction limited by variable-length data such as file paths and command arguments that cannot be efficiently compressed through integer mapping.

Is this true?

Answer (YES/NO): NO